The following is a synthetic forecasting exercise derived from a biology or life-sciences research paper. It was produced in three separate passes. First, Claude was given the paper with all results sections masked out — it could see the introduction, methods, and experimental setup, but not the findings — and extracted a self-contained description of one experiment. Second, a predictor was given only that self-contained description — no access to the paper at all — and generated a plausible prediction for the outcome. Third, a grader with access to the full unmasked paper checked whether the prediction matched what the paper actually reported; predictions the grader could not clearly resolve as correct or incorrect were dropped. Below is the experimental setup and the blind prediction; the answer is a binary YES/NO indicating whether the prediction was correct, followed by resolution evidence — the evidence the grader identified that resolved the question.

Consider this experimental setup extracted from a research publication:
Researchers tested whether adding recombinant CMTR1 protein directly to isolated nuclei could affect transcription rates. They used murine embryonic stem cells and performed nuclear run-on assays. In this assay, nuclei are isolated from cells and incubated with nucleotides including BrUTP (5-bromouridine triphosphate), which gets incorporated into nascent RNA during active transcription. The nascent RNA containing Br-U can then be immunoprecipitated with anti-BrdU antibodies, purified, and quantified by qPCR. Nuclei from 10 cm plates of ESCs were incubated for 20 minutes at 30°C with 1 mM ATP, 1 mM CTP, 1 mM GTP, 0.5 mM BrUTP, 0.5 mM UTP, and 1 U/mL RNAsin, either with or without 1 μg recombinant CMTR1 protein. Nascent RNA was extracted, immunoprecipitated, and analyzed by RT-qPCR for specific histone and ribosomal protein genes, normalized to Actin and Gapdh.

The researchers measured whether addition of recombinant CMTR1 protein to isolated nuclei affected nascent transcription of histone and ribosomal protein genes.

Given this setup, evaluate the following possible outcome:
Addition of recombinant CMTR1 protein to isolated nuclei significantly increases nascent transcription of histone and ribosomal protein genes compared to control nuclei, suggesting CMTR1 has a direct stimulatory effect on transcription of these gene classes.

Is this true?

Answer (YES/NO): YES